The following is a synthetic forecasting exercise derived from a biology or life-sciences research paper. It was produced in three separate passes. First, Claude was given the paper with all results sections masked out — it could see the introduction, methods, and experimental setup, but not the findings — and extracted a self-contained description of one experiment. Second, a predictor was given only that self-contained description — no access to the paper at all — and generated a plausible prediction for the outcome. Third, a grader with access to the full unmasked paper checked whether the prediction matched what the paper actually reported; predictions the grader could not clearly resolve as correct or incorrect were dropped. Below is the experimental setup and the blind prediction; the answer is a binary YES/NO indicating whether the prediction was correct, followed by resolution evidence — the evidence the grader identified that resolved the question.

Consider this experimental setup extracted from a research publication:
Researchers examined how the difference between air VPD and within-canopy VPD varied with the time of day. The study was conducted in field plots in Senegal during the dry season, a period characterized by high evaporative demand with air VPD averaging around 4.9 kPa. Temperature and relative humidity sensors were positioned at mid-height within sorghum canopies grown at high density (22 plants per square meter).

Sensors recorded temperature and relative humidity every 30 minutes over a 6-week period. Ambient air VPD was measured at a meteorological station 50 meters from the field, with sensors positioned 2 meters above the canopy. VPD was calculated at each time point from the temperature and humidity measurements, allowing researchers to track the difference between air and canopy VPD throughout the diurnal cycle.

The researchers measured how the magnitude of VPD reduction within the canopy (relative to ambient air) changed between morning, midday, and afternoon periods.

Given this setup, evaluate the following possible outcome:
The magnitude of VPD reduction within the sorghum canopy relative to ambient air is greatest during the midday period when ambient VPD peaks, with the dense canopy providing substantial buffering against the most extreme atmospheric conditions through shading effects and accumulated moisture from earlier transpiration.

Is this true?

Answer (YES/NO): NO